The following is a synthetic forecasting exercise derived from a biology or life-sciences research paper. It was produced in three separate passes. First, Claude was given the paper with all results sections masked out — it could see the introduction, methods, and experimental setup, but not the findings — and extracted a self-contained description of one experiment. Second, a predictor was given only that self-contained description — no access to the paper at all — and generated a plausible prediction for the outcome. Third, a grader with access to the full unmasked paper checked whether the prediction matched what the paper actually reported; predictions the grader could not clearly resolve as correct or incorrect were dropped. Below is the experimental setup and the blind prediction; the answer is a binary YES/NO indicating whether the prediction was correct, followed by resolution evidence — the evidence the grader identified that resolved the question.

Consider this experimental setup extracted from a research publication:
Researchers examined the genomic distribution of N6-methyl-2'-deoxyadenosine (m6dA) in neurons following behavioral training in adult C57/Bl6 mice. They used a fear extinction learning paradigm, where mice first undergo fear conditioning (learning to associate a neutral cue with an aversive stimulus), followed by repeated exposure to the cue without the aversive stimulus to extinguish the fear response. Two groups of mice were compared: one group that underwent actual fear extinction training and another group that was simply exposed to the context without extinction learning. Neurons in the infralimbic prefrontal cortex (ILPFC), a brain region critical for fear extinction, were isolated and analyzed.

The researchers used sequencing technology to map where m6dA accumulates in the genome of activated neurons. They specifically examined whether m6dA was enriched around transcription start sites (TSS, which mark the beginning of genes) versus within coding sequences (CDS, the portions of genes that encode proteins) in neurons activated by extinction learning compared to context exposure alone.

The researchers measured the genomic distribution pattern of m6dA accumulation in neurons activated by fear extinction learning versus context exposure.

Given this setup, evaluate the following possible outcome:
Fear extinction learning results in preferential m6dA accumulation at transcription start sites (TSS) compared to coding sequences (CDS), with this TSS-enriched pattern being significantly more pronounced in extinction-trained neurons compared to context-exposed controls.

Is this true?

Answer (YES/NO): NO